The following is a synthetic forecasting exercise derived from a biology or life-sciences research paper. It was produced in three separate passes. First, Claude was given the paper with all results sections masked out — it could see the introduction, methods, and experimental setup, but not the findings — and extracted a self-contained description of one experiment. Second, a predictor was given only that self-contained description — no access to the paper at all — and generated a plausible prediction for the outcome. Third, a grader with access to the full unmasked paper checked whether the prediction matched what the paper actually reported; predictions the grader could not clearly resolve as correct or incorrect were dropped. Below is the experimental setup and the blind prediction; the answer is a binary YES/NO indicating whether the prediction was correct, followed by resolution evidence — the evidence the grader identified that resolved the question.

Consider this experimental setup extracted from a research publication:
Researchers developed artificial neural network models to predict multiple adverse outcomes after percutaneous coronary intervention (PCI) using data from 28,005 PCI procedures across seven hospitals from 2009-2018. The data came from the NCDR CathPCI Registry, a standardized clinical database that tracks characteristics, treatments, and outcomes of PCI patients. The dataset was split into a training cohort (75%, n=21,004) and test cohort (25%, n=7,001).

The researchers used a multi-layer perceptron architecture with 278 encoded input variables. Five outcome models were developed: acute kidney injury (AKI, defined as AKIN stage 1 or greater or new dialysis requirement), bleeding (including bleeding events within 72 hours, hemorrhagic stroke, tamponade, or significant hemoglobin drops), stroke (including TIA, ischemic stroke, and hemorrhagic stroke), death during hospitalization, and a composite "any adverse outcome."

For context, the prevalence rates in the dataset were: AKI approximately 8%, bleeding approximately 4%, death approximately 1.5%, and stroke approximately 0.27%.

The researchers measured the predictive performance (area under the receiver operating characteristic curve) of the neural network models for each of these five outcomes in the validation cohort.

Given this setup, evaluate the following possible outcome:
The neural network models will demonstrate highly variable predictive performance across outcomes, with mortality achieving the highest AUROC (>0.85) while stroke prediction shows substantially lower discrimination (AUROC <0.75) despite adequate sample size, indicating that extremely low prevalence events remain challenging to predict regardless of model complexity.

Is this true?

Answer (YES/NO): NO